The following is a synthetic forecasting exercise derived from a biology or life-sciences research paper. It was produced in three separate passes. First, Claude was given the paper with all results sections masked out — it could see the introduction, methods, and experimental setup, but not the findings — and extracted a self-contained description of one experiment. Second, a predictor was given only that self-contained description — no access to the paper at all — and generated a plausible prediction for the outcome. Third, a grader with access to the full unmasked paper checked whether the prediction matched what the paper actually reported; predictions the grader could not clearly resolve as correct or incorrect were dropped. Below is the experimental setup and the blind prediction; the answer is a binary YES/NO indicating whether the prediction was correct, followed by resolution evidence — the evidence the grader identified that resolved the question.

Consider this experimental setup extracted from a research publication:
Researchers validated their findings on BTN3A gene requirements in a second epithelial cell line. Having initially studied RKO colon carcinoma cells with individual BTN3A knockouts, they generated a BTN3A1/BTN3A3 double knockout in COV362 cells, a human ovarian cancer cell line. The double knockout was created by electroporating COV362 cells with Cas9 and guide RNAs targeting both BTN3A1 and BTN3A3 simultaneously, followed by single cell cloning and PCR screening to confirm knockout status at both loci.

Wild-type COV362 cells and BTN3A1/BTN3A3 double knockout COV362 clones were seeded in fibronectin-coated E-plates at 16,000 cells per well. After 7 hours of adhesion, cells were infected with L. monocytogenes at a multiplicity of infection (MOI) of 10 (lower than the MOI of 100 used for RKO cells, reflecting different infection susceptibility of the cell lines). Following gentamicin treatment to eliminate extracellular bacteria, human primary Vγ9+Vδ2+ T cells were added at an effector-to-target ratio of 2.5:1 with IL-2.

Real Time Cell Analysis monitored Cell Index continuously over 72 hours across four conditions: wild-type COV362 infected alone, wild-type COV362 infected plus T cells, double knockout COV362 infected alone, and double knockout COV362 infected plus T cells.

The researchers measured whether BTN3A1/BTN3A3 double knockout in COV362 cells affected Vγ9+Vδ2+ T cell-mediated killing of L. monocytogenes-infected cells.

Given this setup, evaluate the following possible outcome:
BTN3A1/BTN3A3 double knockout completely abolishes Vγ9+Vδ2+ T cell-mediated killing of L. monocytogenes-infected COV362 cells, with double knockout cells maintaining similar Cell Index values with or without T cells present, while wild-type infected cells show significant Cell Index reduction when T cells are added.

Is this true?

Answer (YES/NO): NO